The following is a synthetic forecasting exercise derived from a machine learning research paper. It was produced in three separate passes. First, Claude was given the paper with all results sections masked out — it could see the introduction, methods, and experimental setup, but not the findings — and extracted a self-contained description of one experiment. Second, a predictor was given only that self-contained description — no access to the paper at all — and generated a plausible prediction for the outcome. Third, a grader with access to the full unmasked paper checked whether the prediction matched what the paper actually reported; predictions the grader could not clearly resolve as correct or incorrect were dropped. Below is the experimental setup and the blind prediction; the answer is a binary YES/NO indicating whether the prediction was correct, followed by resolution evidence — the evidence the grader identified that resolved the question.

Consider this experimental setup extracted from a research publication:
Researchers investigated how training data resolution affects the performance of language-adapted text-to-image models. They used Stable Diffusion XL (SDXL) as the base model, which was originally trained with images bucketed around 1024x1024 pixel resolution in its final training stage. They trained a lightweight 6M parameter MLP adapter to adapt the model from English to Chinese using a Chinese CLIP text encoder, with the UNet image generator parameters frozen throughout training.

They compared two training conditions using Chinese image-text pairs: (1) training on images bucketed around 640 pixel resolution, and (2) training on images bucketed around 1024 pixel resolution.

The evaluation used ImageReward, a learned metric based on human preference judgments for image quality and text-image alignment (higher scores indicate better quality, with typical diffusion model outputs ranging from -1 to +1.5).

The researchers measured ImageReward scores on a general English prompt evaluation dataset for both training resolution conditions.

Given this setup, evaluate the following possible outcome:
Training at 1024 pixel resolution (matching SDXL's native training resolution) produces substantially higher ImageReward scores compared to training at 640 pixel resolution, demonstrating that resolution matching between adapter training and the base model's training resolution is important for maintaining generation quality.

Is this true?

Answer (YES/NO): YES